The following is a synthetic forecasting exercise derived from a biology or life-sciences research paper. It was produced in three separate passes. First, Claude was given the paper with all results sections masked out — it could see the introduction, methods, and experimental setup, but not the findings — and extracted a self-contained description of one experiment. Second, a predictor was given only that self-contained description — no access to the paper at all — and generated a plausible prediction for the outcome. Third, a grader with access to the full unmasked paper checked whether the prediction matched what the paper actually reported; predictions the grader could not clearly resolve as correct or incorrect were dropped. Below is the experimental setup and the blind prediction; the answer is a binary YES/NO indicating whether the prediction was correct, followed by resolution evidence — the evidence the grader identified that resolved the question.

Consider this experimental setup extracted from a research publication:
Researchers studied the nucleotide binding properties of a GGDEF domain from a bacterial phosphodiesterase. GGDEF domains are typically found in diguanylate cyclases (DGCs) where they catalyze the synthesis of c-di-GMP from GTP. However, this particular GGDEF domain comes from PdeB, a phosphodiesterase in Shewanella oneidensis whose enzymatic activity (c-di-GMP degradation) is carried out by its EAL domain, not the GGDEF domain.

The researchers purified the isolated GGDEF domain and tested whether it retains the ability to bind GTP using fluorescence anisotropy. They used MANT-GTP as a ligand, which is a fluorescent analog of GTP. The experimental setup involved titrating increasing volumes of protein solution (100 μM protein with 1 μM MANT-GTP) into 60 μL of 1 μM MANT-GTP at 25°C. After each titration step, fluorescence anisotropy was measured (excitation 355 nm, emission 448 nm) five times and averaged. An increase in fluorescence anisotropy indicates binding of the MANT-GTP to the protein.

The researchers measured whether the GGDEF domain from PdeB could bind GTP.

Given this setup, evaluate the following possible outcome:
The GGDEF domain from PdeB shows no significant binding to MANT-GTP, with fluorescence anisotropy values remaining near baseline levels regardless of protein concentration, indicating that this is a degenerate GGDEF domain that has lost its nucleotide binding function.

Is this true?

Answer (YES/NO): NO